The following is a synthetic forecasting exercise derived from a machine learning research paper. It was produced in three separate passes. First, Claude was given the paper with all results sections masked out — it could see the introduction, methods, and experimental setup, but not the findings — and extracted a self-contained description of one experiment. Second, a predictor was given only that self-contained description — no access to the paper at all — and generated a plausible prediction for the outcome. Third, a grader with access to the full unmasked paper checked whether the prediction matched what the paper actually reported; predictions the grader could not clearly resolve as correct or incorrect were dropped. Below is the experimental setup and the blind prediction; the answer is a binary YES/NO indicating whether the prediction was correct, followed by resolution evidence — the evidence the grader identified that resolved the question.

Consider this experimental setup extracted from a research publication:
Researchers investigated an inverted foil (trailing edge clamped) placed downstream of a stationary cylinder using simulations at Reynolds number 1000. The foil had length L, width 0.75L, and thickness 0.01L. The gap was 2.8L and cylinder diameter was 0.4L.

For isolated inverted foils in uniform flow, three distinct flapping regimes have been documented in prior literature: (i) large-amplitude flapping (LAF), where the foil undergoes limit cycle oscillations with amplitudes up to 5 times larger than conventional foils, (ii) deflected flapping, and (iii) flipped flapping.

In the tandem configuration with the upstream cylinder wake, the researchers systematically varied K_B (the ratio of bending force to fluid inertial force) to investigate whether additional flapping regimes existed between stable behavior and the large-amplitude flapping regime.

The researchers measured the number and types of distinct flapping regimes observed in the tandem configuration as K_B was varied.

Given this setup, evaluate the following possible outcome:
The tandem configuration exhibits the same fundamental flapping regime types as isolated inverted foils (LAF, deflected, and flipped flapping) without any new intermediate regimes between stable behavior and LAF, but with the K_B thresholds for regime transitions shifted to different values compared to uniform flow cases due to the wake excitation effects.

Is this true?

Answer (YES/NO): NO